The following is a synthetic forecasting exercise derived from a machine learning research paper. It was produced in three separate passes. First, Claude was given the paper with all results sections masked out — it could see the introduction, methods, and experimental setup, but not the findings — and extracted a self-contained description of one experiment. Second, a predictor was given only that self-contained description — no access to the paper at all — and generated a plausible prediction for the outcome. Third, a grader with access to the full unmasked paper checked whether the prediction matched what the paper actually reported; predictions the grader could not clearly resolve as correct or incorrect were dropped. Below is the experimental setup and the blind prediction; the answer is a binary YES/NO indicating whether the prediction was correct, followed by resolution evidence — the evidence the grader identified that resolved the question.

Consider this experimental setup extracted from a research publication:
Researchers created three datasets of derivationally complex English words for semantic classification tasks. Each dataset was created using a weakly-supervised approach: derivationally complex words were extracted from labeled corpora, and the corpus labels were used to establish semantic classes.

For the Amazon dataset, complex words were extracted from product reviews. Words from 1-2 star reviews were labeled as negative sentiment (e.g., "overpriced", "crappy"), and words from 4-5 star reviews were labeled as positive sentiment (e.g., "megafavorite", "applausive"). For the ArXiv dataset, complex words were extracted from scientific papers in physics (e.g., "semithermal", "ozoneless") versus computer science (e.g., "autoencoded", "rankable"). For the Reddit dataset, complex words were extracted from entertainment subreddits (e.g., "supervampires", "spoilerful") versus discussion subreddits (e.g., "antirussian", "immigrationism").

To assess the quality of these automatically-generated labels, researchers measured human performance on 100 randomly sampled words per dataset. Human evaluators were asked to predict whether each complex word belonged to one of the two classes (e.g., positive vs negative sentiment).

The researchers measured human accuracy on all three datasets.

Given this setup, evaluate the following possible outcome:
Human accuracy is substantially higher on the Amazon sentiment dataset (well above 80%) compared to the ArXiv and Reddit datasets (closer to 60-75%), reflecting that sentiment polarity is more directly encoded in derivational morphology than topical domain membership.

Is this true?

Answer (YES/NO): NO